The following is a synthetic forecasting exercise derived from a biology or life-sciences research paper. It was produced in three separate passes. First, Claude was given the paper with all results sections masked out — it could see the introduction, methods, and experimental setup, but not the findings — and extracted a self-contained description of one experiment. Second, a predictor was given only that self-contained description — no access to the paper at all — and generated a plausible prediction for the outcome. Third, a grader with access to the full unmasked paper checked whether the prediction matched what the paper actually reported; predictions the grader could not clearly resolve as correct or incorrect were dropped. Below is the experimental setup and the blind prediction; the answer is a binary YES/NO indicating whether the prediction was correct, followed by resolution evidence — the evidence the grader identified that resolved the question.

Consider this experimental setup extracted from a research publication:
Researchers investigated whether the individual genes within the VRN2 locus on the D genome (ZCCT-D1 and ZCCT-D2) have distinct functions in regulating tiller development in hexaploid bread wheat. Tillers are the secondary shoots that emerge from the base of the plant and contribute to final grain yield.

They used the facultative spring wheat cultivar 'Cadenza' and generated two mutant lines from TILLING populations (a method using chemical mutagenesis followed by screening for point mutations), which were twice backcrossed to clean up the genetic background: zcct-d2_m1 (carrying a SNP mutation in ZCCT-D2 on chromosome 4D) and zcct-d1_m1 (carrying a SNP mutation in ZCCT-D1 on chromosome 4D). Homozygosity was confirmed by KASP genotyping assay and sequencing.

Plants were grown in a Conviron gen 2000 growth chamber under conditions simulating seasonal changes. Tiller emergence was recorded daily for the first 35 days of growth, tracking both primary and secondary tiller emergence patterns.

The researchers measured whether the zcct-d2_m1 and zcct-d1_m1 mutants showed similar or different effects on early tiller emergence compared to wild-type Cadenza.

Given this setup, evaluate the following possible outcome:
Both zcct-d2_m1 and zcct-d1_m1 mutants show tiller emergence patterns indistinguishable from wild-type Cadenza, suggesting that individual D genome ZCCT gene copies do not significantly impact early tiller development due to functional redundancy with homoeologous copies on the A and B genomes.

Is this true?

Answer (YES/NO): NO